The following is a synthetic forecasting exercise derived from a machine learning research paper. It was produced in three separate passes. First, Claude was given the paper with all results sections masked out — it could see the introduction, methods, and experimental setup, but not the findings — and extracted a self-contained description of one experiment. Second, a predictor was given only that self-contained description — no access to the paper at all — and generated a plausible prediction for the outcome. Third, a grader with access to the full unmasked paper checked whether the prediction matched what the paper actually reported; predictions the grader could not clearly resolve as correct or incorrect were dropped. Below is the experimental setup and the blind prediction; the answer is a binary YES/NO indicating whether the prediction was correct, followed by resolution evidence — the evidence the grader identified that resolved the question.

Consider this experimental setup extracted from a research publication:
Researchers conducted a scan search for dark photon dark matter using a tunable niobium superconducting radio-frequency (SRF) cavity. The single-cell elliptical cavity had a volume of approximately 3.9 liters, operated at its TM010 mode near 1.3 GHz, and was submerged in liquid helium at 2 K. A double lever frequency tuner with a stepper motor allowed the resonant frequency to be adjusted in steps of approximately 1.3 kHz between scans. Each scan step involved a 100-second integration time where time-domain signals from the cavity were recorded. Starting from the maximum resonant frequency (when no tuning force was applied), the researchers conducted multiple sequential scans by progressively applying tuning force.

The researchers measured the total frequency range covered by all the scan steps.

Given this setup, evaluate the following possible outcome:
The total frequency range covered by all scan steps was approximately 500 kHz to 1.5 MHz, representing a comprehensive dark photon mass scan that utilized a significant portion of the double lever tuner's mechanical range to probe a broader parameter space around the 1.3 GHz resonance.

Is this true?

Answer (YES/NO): YES